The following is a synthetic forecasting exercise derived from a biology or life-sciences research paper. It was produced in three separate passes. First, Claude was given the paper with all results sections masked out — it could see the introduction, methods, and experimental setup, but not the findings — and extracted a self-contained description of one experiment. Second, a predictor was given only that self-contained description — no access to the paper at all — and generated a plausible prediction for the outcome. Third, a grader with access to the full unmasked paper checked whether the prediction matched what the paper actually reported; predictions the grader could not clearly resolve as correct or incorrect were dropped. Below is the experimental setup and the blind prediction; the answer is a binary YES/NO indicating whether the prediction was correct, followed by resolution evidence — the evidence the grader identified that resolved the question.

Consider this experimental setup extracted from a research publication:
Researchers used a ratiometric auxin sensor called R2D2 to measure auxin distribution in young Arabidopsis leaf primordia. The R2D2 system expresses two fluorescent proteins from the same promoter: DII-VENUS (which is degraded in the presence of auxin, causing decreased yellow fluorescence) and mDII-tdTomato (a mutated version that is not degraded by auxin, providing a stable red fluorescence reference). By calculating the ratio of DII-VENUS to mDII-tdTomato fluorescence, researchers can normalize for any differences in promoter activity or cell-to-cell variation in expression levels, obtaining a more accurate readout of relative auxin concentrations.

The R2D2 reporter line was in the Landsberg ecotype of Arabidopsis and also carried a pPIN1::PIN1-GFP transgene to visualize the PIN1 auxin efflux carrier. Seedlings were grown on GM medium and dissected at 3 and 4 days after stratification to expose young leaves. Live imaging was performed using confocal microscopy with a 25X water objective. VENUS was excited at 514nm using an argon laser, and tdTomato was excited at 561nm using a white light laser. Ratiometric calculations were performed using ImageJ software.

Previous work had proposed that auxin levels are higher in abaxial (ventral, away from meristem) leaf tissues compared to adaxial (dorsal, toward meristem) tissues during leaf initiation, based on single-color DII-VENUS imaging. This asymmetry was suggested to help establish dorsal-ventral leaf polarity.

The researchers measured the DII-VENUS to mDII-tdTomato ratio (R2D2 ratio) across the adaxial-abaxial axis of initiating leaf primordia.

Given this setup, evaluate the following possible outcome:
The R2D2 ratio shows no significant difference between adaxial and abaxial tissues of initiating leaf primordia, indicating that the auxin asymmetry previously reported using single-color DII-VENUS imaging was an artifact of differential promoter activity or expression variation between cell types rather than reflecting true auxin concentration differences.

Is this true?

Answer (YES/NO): YES